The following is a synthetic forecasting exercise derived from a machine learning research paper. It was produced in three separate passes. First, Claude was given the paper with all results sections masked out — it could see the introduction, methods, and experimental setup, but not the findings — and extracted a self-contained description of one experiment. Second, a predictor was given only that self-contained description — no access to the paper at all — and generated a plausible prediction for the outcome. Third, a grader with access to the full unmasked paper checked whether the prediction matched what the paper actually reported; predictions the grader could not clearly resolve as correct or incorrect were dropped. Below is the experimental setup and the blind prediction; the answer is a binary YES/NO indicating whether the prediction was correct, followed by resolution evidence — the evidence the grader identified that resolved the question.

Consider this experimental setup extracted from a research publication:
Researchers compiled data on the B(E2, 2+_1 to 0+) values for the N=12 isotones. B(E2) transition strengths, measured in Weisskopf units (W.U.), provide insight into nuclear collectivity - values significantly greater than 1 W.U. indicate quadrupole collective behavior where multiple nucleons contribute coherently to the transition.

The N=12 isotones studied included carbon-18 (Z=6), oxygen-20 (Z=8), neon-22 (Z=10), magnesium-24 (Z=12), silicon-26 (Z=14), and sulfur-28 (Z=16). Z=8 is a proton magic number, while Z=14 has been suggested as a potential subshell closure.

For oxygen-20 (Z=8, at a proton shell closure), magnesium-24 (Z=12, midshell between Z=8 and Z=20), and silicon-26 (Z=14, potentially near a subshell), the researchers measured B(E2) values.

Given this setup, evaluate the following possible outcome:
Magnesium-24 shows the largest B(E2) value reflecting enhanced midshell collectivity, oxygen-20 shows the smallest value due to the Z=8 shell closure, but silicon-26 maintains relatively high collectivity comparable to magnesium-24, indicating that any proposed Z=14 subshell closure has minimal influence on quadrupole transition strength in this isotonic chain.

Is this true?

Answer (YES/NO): NO